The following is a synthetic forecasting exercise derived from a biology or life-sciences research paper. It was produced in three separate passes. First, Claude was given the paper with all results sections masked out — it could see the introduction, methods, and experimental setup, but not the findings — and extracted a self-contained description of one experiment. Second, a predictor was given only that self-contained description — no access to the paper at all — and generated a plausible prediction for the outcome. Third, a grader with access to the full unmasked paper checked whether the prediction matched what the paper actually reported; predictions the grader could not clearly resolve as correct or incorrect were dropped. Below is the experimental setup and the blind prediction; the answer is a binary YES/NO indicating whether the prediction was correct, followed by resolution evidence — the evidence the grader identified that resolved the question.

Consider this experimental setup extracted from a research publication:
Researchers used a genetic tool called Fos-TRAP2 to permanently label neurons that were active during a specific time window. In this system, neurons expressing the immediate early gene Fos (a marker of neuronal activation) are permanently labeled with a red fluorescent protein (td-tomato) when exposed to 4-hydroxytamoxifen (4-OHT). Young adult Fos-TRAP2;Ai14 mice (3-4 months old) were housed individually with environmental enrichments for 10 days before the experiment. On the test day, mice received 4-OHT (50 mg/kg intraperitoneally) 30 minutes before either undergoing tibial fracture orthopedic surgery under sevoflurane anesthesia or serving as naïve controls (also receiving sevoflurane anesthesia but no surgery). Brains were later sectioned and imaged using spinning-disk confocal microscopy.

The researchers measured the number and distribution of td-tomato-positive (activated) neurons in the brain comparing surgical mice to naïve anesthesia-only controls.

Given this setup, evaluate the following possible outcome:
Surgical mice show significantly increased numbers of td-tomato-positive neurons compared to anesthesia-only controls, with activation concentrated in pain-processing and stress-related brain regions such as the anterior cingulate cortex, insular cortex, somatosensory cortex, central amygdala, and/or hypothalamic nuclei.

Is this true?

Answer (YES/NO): NO